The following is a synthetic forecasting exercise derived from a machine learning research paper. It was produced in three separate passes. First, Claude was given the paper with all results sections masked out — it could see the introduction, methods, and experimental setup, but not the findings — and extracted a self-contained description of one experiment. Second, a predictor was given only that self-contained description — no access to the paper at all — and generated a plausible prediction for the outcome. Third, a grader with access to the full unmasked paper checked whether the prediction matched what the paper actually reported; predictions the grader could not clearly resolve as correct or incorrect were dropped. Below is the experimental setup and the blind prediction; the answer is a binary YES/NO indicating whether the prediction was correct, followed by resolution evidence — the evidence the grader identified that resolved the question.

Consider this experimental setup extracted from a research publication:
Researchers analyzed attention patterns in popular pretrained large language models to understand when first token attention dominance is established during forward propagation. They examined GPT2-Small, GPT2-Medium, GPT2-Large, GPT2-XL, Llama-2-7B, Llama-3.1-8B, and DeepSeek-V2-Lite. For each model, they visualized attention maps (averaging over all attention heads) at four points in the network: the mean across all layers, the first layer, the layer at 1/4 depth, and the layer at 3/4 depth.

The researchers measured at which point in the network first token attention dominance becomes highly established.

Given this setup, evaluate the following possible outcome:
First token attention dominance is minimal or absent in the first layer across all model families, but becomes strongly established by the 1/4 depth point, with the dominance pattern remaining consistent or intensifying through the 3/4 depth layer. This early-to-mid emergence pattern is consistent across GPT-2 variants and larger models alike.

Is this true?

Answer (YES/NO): YES